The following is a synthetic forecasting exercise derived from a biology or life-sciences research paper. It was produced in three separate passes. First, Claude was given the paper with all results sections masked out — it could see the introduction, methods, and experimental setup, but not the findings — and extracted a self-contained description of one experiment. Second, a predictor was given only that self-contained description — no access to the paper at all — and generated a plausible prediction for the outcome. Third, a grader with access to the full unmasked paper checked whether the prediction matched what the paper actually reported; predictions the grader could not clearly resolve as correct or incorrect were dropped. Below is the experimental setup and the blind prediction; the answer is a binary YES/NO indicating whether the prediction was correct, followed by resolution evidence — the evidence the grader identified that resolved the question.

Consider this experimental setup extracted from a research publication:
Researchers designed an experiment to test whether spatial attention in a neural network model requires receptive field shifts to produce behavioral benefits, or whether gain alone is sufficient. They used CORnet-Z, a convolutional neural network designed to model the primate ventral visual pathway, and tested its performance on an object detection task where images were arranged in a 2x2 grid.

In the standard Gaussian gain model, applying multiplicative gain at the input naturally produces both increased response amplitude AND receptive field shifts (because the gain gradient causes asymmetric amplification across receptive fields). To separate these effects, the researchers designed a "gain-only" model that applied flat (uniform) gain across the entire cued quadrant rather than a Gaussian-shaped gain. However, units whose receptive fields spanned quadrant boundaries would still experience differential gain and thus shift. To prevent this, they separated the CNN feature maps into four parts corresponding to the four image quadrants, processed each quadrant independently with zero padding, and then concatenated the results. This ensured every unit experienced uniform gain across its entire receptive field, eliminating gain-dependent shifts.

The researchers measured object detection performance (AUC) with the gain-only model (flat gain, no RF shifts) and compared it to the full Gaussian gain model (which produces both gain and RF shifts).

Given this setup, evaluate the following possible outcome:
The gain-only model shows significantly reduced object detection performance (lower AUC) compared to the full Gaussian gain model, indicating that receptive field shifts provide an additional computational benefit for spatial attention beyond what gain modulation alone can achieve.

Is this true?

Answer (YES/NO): NO